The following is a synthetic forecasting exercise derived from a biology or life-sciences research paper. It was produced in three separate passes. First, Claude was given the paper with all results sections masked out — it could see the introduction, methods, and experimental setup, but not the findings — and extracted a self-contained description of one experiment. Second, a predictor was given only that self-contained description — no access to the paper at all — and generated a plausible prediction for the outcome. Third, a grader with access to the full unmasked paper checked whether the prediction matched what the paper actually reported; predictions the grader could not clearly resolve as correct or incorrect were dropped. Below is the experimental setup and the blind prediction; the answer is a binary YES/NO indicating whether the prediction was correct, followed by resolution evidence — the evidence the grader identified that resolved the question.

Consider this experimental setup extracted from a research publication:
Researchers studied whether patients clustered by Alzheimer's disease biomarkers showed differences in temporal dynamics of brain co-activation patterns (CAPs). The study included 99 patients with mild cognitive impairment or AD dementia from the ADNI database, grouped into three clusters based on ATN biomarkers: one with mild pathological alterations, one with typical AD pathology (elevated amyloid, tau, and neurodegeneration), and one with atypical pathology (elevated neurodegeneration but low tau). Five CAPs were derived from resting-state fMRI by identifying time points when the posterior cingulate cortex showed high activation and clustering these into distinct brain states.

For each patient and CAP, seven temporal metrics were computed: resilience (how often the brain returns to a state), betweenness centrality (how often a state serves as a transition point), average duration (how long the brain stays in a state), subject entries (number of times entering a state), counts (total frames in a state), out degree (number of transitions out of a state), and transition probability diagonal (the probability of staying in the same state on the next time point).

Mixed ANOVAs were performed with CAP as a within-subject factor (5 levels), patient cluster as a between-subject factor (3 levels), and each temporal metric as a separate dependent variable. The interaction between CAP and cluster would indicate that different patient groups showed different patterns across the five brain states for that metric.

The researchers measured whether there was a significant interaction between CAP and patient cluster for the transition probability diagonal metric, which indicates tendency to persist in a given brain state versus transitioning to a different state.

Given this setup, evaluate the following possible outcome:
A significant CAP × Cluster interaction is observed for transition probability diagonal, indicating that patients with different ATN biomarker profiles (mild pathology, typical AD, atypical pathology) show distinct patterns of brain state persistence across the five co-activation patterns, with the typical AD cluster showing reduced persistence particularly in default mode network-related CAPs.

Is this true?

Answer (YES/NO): NO